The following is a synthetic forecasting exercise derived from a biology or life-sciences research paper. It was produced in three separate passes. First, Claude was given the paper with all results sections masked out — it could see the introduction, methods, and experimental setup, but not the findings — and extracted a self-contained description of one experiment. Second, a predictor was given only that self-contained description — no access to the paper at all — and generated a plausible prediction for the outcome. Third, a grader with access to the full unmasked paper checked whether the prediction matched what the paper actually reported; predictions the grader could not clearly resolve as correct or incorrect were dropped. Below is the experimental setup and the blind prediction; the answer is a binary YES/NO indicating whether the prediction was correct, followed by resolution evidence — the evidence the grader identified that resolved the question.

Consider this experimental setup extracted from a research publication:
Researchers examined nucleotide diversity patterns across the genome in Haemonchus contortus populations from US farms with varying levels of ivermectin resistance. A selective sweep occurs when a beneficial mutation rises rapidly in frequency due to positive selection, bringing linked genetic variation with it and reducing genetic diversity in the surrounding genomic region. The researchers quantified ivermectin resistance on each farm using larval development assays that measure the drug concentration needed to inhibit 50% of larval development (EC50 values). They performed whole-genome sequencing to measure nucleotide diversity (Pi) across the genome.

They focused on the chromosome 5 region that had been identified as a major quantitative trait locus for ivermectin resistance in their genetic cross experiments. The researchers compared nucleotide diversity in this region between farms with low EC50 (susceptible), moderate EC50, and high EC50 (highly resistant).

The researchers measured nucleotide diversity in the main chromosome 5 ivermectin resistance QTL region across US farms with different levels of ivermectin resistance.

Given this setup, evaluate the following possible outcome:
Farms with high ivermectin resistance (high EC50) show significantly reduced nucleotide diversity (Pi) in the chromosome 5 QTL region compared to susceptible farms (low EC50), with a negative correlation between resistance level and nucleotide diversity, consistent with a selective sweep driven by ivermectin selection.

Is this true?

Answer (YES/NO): YES